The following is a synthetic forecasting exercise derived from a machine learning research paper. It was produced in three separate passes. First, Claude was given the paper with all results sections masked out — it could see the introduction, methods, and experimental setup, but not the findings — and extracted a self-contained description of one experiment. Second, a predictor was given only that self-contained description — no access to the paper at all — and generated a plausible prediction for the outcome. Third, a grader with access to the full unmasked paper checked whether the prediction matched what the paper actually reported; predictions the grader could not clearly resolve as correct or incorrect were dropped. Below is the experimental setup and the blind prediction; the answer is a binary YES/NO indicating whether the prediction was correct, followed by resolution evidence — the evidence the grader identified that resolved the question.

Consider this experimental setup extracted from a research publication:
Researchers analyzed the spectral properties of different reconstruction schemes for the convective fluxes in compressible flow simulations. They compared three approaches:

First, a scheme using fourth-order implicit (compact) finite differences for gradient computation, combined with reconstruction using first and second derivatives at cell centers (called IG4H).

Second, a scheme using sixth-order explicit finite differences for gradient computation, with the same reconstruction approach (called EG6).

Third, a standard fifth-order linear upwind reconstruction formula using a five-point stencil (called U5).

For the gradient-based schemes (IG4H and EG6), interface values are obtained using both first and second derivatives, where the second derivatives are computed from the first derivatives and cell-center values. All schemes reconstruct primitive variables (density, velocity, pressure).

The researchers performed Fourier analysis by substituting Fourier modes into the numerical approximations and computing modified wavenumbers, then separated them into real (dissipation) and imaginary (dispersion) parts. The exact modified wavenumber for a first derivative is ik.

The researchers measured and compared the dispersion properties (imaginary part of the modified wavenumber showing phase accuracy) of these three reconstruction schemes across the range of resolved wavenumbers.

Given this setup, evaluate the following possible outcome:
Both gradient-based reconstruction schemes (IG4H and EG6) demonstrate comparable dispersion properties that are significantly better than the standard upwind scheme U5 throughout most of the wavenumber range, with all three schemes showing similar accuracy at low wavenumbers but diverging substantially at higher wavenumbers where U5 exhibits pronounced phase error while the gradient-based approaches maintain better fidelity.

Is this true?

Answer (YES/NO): NO